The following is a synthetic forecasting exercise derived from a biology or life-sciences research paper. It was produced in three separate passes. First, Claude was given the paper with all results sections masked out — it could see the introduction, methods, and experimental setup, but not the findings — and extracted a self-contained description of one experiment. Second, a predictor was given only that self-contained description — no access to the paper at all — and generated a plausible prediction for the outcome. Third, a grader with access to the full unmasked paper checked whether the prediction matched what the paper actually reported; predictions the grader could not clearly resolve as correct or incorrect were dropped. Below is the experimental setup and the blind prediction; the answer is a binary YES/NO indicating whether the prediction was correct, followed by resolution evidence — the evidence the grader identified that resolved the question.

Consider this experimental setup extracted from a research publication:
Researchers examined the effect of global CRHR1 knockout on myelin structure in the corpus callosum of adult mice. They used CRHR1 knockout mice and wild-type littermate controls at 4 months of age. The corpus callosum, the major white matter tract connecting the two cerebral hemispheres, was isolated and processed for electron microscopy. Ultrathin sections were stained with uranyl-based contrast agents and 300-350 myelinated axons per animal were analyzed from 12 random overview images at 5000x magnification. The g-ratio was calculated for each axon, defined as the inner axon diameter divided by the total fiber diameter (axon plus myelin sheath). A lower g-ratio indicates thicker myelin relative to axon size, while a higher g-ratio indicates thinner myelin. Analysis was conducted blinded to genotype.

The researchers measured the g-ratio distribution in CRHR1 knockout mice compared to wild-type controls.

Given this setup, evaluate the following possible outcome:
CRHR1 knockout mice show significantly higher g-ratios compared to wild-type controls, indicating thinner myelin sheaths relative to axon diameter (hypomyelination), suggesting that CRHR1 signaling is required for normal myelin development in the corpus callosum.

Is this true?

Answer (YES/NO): NO